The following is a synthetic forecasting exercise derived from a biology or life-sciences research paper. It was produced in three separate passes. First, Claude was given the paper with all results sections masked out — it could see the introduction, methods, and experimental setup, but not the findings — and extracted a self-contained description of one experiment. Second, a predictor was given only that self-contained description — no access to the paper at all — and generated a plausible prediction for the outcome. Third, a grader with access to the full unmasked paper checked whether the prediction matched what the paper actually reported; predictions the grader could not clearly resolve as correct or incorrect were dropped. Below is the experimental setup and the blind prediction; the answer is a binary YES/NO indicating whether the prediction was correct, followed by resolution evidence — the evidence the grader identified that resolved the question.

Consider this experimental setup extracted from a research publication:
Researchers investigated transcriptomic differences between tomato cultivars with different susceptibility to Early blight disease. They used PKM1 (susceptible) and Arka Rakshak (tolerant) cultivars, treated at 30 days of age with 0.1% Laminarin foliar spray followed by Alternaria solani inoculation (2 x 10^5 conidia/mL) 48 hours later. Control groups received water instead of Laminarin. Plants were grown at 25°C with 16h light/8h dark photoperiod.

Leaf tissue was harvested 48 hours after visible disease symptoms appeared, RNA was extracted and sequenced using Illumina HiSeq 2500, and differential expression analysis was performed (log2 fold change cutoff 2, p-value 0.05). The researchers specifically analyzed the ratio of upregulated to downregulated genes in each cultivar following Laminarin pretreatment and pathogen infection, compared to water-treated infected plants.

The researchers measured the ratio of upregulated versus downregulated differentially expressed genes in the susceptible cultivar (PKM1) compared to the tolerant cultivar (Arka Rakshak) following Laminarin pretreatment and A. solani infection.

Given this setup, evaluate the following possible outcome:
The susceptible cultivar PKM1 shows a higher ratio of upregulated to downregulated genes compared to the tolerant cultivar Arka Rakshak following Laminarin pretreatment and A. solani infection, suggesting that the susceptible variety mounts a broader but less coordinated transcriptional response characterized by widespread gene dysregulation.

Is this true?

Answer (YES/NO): NO